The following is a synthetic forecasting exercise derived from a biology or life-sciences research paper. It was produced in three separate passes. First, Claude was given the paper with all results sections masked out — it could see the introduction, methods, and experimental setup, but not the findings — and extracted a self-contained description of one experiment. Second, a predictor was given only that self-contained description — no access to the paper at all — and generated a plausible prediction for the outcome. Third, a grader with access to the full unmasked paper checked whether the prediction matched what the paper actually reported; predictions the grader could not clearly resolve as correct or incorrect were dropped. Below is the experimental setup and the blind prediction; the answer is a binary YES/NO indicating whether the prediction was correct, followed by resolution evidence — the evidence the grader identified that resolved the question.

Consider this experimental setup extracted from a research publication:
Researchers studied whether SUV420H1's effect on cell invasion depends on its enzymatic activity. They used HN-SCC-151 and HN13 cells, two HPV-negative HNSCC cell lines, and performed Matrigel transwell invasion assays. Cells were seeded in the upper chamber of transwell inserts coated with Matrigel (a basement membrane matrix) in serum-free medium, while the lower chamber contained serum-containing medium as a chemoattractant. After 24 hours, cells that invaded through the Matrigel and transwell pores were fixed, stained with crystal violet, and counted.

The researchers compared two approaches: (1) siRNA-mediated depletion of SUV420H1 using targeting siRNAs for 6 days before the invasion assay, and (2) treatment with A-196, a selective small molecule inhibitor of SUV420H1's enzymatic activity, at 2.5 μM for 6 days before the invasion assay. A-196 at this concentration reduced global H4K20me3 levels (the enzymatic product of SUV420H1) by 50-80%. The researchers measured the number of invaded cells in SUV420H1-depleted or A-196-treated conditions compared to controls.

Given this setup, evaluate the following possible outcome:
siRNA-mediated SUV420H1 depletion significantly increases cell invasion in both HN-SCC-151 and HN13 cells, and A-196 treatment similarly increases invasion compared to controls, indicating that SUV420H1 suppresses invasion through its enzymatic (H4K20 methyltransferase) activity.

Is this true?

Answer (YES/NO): NO